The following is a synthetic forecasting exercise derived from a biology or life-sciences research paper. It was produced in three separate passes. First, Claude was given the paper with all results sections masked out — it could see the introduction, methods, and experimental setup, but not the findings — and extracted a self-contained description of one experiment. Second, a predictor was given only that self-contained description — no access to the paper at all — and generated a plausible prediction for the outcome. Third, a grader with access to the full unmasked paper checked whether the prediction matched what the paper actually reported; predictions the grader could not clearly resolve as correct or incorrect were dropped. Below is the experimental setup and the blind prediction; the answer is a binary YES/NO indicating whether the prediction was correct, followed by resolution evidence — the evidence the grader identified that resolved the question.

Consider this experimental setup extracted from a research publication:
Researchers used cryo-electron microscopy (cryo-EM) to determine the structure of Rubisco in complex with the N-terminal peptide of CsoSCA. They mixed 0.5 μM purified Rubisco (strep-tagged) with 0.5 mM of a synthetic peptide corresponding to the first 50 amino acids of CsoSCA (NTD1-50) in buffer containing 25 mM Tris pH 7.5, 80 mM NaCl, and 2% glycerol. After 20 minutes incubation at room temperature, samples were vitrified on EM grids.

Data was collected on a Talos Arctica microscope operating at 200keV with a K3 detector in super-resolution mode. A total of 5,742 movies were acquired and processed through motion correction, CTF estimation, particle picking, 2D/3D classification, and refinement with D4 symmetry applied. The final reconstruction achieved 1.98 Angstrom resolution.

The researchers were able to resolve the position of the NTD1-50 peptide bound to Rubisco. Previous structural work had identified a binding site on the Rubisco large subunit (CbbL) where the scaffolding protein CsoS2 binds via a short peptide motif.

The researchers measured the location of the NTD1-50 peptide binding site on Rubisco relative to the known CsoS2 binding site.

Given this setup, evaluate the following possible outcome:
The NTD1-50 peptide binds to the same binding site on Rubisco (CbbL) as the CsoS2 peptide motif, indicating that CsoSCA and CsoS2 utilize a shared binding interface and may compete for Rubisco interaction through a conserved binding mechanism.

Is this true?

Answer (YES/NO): NO